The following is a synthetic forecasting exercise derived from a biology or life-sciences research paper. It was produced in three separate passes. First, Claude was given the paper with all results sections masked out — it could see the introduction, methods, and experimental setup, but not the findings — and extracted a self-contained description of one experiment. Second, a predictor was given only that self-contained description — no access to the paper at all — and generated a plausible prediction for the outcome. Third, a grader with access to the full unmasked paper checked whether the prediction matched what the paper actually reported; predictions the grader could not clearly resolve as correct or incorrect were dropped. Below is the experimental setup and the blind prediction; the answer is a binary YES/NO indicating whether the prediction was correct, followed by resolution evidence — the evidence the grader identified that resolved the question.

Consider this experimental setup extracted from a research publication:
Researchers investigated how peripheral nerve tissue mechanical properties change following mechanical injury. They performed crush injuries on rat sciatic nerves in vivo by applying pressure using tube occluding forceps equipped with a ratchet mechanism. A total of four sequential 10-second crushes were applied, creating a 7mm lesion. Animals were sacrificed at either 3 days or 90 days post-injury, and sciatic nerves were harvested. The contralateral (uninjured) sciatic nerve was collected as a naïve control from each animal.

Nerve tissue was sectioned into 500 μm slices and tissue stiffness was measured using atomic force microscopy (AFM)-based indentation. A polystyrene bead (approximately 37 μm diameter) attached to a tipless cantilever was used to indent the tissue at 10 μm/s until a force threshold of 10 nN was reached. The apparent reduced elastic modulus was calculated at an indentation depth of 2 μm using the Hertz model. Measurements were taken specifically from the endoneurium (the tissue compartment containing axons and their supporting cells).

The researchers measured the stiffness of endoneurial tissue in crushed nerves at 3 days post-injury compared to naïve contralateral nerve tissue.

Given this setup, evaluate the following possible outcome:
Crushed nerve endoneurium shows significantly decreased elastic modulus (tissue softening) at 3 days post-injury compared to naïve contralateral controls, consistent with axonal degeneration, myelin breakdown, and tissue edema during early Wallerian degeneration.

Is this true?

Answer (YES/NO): NO